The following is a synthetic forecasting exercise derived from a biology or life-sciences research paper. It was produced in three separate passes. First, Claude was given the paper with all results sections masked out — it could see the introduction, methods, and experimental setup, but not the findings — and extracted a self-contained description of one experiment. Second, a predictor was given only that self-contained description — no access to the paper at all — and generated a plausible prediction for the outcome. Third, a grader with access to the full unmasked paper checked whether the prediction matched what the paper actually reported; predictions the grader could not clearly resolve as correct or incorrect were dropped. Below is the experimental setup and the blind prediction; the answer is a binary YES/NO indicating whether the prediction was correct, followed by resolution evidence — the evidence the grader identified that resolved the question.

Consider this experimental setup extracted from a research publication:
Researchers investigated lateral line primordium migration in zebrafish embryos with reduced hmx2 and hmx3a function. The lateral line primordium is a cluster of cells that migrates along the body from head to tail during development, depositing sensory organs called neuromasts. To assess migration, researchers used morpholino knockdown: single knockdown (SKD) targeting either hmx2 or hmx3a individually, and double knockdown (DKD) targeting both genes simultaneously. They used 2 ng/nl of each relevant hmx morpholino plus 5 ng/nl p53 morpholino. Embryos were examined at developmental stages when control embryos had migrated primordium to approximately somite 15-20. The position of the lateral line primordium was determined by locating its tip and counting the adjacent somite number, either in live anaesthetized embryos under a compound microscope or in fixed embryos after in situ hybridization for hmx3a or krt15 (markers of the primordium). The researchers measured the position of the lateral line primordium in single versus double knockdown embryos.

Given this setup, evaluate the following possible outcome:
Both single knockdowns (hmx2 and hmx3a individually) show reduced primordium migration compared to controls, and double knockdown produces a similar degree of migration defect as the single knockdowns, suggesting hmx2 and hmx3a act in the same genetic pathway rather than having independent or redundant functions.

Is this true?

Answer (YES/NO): NO